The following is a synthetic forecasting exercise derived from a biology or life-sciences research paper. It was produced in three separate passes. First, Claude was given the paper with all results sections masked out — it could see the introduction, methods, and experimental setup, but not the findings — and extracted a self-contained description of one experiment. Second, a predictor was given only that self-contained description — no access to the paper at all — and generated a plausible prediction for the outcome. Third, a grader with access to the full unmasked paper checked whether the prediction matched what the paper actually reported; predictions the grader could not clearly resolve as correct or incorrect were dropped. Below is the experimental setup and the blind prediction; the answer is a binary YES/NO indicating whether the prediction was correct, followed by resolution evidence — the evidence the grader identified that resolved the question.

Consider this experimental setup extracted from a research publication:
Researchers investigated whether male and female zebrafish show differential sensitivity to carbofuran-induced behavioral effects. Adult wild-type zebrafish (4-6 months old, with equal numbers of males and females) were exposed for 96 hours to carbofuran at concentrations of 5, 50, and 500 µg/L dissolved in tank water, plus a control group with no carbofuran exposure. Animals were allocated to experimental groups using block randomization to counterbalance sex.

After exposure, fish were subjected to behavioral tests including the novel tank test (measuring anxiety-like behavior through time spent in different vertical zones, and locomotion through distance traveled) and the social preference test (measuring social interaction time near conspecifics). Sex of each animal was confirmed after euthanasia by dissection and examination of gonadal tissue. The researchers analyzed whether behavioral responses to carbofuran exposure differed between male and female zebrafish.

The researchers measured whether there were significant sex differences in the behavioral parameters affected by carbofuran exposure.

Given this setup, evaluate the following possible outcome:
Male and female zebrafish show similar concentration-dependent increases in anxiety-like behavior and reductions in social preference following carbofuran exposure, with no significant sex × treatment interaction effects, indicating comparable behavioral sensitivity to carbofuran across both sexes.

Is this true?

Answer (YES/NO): NO